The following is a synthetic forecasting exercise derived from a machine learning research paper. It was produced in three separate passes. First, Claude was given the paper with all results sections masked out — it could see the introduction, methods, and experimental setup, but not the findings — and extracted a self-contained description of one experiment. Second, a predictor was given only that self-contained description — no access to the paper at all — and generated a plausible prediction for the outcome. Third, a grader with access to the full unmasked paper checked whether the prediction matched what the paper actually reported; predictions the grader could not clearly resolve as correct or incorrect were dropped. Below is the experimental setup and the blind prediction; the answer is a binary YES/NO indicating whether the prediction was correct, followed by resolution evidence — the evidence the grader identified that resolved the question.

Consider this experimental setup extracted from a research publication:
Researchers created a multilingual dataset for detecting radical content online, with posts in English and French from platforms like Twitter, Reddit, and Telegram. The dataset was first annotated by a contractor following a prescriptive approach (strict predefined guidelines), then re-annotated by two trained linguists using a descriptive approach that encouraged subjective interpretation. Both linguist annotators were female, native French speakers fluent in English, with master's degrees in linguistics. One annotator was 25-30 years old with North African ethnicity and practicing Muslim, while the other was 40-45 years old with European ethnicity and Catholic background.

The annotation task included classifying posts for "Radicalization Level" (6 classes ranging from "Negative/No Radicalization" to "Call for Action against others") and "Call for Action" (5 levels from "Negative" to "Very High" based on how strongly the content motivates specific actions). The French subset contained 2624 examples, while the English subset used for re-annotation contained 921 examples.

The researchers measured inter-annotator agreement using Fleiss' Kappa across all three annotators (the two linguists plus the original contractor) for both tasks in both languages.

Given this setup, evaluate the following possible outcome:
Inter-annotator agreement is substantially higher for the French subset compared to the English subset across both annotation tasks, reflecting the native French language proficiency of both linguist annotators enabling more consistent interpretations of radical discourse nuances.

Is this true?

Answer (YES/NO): YES